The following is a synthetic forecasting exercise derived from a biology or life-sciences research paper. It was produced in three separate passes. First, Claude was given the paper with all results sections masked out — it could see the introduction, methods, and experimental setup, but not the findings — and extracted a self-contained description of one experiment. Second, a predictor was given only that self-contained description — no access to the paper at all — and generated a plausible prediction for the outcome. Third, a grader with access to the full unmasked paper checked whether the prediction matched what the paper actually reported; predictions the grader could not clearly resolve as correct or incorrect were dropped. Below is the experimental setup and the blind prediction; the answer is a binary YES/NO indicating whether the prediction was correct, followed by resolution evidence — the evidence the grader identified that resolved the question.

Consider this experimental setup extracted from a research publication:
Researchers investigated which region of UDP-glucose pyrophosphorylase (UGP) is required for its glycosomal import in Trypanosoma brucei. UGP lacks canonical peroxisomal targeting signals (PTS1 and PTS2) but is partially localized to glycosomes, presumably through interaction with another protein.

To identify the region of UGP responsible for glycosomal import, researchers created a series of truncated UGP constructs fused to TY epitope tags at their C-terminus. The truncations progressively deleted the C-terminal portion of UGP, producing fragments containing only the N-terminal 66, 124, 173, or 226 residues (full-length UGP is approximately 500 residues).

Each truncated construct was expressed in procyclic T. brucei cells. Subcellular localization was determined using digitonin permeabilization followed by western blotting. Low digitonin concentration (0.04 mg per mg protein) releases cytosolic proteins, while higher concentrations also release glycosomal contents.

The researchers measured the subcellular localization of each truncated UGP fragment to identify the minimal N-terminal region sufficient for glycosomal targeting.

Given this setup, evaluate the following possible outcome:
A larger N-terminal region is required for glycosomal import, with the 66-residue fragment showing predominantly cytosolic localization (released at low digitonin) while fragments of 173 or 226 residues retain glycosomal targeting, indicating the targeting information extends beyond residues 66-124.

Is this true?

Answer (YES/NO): NO